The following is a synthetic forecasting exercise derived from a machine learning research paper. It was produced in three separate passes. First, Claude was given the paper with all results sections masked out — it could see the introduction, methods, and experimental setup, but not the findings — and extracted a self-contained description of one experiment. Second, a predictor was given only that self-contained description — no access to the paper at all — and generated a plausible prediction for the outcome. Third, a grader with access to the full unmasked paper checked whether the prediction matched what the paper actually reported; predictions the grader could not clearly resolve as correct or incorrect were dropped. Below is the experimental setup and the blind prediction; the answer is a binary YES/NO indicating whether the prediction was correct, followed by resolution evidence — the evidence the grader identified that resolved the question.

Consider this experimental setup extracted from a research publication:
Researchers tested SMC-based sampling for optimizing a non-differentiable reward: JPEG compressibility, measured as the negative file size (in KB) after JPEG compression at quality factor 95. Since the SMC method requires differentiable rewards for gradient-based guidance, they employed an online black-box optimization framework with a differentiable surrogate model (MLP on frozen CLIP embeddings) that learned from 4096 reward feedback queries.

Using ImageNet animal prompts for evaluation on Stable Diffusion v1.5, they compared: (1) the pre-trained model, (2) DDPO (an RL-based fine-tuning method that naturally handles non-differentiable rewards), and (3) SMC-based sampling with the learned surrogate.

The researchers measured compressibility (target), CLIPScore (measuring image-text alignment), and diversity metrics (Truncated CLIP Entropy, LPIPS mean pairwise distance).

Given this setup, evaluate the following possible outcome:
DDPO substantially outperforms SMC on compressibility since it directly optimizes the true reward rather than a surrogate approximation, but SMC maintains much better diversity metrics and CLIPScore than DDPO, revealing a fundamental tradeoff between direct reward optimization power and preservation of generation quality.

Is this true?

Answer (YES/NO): NO